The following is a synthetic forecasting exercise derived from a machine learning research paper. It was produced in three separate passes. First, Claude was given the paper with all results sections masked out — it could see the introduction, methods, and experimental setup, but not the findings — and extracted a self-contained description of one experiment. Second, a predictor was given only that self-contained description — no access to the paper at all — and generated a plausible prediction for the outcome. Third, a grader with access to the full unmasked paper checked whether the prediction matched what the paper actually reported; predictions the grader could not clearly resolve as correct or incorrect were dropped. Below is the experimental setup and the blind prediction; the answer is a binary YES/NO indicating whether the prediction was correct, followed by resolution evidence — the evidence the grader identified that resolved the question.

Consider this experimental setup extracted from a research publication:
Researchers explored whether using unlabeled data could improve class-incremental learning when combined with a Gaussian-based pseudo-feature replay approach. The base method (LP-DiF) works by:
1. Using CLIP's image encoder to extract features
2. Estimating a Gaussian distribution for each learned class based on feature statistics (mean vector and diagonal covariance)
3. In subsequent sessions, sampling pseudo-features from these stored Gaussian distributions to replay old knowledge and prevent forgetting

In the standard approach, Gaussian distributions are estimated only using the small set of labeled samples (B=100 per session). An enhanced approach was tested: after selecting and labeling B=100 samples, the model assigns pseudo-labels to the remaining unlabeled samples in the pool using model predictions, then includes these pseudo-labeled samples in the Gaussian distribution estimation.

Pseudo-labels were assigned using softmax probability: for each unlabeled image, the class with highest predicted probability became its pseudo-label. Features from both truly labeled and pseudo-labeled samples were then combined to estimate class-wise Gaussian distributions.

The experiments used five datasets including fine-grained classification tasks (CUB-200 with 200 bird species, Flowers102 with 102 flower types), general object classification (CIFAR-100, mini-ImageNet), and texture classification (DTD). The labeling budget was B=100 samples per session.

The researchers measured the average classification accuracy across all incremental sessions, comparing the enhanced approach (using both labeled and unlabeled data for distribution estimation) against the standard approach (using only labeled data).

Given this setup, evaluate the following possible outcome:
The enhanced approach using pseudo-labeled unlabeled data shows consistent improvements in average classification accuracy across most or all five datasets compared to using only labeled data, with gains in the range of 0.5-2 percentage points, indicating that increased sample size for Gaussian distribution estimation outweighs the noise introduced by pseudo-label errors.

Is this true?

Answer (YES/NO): NO